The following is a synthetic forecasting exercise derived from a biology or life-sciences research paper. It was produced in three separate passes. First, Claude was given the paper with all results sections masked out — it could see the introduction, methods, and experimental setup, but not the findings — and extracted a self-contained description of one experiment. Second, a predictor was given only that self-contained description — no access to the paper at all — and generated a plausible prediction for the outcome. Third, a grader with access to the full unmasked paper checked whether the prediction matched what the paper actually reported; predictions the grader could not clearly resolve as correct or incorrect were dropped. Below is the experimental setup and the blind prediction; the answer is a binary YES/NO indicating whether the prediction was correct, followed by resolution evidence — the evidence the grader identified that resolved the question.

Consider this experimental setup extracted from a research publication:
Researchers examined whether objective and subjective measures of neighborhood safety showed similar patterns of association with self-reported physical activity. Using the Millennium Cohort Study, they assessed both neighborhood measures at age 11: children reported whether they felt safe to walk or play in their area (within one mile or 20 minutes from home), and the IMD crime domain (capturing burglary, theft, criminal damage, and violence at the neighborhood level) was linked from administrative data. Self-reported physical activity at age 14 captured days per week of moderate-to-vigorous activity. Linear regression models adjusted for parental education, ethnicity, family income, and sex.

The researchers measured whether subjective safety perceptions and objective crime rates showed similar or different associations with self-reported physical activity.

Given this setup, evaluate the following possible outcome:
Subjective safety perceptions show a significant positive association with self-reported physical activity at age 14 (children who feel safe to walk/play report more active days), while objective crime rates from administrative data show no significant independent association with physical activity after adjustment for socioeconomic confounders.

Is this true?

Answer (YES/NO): NO